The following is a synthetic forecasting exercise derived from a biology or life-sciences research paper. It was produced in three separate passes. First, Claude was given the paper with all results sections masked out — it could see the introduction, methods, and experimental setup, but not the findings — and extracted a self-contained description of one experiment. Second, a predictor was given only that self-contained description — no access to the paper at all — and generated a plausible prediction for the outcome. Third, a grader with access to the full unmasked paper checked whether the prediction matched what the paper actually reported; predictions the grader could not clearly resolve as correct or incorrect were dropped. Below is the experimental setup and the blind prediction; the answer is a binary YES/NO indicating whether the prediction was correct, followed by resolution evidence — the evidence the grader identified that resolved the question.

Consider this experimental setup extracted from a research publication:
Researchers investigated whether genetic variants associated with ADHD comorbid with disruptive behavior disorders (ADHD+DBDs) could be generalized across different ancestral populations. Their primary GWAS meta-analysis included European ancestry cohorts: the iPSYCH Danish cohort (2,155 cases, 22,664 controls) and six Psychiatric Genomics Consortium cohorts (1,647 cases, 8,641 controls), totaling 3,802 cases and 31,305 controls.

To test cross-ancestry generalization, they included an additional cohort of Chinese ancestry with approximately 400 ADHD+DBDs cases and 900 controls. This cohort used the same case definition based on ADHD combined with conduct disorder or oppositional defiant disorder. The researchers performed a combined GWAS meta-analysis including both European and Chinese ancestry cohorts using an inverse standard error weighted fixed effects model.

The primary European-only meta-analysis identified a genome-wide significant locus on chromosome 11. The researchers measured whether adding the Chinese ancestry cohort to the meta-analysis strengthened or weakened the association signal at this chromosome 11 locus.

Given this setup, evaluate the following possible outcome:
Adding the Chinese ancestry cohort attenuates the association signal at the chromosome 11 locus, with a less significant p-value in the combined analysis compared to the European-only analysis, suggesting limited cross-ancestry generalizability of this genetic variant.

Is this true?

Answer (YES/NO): NO